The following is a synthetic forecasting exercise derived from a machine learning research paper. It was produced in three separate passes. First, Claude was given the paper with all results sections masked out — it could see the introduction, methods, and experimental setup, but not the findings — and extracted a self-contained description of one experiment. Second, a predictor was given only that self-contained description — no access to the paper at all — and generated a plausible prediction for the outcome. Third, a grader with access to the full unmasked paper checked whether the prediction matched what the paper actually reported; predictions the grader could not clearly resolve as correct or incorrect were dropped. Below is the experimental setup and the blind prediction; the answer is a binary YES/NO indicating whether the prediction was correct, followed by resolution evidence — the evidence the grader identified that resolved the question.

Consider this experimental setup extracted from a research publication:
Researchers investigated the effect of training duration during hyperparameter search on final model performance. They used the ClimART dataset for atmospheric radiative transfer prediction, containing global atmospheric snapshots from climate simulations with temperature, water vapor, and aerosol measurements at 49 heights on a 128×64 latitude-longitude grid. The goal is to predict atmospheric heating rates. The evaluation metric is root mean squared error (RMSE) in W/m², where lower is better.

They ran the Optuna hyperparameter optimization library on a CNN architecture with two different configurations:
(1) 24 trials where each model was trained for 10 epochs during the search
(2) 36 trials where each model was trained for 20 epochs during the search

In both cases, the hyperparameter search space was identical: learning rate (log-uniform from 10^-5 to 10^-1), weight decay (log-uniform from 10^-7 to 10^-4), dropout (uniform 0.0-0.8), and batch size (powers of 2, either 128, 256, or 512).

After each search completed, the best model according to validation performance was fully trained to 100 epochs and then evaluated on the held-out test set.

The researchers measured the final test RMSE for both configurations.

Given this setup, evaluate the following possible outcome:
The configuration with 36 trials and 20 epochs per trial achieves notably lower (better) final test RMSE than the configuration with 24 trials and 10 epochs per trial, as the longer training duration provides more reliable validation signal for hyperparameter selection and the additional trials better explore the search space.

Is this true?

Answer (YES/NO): YES